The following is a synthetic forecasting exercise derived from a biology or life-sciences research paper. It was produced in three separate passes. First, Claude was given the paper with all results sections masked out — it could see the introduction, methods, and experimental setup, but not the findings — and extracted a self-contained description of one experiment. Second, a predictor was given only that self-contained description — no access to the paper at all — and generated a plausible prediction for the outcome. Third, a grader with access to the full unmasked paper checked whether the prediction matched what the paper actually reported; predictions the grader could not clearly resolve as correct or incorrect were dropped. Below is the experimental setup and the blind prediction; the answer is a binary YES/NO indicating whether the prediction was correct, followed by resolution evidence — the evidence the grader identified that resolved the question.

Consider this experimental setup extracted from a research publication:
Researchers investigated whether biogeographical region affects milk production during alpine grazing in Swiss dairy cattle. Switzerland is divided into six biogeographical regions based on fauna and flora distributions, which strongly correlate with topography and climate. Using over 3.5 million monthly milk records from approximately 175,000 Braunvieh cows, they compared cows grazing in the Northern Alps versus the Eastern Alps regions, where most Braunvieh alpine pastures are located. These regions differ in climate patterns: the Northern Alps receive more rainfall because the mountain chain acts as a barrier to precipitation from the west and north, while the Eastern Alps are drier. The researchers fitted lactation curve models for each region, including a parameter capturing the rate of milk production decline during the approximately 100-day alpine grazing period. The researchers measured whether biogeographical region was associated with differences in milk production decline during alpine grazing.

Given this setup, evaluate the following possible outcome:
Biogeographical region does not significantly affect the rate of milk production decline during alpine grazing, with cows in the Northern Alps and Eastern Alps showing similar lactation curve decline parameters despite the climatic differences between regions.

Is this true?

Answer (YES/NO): NO